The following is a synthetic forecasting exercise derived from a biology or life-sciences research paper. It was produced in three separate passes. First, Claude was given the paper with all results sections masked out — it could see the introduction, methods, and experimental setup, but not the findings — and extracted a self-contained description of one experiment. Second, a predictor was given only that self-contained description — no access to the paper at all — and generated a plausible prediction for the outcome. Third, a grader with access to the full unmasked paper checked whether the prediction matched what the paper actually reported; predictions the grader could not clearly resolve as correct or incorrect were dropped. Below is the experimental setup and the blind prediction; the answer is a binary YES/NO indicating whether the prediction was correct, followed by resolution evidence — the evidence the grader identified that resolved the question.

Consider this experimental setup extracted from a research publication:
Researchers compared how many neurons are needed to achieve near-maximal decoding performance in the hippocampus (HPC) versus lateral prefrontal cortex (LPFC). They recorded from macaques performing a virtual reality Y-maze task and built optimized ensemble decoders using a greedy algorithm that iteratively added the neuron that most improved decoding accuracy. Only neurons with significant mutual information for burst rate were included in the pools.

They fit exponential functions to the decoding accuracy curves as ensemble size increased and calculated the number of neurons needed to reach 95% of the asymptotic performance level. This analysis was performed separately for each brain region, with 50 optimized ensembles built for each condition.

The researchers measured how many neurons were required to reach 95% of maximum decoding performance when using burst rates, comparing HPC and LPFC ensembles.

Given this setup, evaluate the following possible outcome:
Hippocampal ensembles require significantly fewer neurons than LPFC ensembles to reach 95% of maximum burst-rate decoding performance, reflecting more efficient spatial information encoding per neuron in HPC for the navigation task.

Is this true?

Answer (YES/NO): NO